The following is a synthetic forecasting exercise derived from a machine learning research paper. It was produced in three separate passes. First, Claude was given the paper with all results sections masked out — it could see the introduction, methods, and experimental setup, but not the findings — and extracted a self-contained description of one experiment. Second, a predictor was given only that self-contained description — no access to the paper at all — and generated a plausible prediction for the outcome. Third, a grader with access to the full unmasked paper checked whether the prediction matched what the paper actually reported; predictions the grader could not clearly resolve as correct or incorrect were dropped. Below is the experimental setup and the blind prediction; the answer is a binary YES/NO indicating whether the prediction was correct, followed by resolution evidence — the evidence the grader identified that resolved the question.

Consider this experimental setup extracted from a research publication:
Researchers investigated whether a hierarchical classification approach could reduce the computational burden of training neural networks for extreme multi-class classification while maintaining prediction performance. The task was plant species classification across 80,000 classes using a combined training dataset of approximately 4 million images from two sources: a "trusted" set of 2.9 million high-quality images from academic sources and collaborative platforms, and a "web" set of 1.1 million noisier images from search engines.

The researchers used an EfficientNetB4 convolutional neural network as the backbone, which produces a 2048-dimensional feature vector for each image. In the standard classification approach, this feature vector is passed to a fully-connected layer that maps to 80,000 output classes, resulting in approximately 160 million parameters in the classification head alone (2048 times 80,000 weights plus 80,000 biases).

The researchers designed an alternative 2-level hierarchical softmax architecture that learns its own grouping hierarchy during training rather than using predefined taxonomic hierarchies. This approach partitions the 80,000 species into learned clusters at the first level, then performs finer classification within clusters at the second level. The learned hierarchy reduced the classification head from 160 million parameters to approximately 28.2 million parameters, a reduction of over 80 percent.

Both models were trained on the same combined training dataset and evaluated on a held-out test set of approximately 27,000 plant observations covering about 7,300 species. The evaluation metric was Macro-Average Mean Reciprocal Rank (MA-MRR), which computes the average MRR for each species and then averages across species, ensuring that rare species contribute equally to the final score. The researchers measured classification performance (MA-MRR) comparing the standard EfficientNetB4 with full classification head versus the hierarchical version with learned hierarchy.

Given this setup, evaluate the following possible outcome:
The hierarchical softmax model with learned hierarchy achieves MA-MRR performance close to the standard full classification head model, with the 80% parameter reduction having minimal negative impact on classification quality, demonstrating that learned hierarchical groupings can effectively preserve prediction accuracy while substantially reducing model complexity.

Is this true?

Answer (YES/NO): YES